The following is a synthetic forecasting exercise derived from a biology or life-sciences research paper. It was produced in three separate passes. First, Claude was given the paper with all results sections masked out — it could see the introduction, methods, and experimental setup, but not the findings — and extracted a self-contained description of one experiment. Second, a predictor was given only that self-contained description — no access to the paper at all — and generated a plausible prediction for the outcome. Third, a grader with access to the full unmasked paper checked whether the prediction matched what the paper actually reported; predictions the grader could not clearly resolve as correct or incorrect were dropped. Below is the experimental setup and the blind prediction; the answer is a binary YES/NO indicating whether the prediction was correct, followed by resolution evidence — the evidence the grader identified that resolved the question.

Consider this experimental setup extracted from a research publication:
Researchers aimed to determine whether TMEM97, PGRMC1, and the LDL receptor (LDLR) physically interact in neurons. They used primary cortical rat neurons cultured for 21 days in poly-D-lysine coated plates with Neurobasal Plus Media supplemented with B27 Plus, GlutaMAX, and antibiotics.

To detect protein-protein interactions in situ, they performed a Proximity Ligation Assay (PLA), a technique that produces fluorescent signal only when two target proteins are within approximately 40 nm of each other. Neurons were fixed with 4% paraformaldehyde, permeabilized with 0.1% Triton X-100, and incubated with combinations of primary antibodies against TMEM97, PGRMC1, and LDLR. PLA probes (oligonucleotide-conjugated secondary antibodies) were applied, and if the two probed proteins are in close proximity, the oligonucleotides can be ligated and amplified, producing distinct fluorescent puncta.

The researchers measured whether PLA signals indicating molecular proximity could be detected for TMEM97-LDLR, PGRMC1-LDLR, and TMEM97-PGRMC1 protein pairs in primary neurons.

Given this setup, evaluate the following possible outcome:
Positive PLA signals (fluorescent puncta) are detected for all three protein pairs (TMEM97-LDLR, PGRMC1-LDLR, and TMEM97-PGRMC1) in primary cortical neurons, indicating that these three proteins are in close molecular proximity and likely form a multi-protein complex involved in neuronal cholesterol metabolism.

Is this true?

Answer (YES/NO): YES